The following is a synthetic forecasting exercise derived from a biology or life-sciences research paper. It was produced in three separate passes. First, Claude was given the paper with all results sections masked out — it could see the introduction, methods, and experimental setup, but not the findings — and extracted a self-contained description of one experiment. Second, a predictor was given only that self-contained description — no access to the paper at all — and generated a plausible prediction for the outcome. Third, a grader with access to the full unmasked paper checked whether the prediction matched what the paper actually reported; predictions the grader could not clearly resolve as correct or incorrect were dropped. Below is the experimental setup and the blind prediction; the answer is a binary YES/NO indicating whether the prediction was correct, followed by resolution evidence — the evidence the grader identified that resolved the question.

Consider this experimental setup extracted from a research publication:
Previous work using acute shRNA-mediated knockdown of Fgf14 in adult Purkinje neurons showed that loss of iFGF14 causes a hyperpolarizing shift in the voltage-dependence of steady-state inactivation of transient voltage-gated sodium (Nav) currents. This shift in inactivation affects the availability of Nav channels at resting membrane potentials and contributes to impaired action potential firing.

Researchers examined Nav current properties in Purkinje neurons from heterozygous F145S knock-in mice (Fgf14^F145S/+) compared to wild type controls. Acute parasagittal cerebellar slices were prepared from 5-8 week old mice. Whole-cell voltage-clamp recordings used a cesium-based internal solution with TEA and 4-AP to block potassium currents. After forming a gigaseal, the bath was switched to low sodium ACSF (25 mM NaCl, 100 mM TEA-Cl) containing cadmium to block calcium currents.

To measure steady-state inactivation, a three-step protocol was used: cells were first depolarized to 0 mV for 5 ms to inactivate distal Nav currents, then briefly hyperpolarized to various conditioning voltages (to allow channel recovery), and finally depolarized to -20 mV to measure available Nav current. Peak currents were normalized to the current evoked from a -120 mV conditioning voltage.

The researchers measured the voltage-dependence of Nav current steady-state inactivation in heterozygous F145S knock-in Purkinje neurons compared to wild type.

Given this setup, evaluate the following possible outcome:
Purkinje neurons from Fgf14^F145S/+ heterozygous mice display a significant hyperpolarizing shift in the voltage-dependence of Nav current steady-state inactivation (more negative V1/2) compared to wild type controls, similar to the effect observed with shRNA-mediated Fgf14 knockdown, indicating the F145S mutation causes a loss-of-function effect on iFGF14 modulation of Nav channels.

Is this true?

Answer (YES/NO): YES